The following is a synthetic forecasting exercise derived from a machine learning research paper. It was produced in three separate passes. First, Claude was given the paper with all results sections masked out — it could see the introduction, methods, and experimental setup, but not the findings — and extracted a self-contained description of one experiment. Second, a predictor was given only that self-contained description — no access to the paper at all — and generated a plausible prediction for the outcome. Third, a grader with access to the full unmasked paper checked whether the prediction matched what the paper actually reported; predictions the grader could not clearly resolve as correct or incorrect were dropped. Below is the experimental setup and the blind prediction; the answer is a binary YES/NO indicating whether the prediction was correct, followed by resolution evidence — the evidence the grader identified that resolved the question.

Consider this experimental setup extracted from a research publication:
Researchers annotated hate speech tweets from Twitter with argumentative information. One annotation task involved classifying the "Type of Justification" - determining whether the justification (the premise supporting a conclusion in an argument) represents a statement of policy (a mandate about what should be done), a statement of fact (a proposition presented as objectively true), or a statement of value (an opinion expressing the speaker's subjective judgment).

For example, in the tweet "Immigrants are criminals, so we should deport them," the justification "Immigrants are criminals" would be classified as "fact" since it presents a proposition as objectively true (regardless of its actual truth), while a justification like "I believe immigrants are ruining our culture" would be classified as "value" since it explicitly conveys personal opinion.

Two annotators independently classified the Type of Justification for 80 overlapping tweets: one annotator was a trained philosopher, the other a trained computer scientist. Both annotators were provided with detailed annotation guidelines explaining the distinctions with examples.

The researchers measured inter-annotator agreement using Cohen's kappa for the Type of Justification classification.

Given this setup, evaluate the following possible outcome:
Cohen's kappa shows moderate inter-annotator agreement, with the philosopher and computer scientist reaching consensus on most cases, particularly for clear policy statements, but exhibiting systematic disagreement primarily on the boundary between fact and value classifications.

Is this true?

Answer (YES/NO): NO